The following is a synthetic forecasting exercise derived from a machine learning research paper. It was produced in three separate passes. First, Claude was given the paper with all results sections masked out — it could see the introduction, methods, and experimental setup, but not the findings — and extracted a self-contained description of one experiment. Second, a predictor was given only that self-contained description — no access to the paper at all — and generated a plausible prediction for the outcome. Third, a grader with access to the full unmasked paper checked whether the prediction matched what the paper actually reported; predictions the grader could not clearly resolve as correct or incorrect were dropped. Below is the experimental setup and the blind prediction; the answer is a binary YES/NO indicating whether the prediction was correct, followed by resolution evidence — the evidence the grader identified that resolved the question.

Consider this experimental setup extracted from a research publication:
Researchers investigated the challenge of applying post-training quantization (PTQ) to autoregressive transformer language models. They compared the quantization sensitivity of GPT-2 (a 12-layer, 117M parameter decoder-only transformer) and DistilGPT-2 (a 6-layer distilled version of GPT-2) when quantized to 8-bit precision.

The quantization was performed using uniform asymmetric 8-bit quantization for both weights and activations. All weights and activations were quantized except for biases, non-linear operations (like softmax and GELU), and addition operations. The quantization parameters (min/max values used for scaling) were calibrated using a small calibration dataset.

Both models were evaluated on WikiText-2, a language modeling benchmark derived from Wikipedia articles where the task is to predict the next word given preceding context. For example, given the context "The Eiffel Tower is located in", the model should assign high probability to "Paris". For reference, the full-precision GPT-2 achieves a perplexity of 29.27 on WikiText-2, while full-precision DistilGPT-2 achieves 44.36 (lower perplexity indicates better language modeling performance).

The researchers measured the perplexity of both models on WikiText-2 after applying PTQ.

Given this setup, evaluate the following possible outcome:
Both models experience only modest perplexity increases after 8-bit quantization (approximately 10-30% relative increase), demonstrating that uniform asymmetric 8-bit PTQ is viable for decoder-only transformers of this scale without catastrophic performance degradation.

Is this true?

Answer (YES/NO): NO